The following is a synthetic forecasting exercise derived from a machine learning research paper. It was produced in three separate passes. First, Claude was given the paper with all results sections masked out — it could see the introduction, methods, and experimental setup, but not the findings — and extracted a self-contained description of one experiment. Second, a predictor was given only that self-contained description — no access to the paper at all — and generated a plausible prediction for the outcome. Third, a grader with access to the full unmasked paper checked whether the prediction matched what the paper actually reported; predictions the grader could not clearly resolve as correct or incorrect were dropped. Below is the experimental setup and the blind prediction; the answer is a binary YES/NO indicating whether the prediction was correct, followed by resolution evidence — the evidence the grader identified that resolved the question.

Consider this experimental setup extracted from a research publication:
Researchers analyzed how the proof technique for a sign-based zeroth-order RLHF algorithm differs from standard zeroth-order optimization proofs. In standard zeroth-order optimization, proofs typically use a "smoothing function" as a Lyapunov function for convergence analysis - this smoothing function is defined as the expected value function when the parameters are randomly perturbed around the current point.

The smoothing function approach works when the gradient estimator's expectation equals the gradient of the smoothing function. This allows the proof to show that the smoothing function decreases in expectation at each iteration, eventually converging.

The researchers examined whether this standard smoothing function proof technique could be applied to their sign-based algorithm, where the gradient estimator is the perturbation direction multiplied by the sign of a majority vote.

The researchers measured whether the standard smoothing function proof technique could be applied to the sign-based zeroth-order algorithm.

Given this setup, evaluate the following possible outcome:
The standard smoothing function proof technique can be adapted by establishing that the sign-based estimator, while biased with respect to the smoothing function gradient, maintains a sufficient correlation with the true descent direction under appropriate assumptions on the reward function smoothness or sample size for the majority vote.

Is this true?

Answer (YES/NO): NO